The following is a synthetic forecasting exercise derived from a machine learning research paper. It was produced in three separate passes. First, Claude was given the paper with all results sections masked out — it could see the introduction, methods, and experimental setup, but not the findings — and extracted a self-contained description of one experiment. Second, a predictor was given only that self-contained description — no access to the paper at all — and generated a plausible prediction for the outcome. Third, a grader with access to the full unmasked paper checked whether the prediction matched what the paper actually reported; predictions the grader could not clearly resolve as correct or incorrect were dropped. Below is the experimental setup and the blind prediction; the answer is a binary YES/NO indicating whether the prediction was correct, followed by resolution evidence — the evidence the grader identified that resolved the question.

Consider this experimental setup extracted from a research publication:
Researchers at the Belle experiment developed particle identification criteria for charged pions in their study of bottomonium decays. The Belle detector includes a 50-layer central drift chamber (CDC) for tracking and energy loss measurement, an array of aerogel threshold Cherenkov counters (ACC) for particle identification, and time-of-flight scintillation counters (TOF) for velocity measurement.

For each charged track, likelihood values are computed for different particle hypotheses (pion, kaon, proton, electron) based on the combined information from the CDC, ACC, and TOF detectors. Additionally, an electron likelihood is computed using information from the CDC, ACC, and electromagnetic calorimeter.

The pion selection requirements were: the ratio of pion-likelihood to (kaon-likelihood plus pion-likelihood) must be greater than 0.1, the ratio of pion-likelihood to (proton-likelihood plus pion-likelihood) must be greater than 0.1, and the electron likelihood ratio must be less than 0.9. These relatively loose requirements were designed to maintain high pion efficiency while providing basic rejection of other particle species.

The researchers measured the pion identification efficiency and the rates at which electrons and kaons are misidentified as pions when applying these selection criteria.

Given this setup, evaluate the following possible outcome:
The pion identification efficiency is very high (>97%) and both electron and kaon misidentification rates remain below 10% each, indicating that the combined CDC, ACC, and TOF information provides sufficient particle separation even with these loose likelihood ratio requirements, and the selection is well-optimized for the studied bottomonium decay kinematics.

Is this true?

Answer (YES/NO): YES